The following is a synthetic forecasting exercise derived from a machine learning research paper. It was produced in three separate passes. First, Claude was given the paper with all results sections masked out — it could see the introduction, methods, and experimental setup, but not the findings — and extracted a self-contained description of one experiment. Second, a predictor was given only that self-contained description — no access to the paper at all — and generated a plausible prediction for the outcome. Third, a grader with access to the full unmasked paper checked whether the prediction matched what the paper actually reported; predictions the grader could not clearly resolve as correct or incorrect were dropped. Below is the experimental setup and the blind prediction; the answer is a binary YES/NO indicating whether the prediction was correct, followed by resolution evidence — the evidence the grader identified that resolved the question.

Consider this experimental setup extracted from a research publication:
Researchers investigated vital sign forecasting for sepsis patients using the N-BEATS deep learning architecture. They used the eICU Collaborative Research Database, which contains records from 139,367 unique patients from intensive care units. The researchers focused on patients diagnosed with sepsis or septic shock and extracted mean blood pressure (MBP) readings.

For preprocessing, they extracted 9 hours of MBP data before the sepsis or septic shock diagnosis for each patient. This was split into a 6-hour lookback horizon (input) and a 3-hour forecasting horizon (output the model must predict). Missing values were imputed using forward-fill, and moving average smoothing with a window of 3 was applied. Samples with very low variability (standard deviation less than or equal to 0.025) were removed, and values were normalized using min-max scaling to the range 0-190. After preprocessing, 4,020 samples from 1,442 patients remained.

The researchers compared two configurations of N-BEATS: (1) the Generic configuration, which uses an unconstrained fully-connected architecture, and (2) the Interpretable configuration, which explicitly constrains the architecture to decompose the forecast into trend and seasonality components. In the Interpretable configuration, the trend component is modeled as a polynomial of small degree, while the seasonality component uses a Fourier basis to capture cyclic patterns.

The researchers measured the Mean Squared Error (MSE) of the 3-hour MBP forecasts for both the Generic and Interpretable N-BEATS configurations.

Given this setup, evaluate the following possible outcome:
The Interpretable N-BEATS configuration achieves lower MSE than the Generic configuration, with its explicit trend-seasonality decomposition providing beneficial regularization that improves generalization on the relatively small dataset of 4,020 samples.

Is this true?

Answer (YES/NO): NO